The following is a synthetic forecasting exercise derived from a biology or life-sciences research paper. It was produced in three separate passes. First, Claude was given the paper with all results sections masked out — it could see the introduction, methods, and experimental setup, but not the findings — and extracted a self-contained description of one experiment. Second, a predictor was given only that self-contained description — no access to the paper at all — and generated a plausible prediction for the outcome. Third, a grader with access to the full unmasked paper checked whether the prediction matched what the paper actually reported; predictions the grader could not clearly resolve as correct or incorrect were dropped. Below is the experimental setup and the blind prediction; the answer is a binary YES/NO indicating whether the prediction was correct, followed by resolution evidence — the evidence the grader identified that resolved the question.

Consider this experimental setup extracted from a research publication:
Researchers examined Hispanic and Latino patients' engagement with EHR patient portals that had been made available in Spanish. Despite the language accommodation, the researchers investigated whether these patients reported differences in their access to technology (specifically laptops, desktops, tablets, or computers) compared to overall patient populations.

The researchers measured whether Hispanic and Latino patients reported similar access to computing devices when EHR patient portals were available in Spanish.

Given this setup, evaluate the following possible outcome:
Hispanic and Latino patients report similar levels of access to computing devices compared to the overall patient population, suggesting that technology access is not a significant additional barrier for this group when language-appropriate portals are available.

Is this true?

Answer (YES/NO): NO